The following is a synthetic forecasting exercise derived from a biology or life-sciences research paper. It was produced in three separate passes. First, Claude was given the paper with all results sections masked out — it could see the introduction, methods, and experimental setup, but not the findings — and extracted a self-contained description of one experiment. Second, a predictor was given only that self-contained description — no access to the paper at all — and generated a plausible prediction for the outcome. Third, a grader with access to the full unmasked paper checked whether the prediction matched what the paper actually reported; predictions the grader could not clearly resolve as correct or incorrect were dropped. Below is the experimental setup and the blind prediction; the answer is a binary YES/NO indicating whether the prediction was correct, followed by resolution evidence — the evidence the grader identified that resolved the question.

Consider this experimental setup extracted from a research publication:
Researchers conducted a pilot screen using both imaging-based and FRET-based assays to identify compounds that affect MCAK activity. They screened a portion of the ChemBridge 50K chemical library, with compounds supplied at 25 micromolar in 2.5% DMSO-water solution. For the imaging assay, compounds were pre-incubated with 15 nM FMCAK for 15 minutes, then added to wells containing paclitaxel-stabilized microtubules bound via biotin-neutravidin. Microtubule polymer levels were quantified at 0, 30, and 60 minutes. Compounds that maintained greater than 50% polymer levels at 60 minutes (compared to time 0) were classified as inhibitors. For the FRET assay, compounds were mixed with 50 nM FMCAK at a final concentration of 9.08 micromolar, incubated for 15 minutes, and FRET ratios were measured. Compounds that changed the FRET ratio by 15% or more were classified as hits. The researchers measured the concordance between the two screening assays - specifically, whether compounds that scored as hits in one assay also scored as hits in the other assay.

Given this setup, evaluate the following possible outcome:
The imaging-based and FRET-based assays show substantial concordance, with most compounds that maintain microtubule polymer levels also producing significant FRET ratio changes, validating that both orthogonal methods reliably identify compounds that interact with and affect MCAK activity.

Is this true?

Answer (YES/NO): NO